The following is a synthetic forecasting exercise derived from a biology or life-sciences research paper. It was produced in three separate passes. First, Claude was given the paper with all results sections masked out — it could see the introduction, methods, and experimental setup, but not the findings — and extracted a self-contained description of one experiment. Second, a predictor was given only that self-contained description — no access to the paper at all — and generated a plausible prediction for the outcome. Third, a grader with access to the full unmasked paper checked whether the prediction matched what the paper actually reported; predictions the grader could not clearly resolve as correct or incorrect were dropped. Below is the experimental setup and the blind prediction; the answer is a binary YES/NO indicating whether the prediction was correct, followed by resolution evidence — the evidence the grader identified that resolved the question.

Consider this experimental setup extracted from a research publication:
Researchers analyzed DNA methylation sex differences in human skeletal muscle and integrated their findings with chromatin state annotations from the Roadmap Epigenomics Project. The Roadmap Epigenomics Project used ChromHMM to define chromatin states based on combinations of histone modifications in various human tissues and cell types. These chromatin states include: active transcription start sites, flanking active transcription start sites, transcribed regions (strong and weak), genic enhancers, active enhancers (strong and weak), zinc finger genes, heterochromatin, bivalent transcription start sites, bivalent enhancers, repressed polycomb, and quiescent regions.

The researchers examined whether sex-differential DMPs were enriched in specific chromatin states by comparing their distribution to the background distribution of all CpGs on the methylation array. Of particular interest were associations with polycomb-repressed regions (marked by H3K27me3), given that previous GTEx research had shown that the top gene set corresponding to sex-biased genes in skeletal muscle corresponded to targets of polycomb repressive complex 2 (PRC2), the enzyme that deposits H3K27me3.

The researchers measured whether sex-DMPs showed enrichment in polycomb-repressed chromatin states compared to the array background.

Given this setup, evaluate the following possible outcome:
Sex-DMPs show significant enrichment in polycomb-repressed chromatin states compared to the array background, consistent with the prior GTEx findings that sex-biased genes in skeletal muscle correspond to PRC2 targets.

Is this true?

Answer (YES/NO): NO